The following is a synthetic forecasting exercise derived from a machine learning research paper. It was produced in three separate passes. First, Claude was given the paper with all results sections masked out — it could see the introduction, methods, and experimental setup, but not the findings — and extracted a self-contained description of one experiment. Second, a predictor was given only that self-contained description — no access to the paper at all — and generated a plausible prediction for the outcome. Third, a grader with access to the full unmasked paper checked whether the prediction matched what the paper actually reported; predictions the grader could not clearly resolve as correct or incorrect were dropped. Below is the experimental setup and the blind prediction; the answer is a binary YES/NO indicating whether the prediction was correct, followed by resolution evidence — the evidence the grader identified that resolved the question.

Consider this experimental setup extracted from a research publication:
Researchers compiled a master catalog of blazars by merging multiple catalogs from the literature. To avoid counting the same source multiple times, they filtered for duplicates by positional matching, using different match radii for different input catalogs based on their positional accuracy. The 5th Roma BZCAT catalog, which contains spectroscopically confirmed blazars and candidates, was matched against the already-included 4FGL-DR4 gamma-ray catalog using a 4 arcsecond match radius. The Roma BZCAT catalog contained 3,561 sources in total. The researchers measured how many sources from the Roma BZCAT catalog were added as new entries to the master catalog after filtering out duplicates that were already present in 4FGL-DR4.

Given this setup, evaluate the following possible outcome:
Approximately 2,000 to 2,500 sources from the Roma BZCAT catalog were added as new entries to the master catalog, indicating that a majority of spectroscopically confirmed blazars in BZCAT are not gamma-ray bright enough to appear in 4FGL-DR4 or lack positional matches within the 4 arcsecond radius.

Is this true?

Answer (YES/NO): NO